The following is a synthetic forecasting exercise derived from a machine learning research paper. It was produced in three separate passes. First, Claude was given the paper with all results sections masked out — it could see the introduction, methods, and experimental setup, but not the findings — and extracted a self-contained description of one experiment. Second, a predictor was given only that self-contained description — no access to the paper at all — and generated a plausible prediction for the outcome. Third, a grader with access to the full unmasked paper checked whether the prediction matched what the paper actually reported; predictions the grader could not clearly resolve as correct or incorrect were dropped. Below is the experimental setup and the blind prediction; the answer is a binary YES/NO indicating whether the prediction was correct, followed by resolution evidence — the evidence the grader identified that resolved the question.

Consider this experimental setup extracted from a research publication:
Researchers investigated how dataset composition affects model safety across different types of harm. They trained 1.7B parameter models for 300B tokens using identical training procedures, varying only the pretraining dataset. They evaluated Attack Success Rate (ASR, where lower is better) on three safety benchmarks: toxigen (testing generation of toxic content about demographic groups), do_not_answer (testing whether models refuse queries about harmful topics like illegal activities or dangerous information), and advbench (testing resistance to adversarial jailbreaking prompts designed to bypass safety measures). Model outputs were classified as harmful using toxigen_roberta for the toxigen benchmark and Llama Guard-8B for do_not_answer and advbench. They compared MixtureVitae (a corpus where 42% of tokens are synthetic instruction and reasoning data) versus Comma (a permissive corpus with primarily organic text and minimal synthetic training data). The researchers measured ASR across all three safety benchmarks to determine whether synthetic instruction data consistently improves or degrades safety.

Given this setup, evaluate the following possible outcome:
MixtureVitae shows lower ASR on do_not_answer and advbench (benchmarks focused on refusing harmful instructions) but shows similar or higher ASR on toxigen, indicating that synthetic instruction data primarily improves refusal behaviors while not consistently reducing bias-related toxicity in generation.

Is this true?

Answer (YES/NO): NO